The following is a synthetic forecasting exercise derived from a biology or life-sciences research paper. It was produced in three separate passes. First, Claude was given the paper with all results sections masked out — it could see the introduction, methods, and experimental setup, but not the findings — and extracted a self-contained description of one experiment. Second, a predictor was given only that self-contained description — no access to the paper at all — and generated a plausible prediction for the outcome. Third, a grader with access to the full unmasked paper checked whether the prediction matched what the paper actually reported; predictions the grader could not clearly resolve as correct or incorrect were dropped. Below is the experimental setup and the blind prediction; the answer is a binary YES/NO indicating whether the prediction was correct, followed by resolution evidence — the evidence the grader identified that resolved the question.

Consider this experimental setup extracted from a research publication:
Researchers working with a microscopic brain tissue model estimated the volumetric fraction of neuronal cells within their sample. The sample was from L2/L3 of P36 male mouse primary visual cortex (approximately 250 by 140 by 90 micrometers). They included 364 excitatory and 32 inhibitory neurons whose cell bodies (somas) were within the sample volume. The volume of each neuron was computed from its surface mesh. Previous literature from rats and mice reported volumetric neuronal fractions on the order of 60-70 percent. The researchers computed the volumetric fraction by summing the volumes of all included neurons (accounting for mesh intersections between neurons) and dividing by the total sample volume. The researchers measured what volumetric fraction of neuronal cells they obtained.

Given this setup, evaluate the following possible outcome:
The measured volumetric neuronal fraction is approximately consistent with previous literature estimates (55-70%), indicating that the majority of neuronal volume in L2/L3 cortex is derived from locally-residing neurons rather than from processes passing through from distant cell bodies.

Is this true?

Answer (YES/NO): NO